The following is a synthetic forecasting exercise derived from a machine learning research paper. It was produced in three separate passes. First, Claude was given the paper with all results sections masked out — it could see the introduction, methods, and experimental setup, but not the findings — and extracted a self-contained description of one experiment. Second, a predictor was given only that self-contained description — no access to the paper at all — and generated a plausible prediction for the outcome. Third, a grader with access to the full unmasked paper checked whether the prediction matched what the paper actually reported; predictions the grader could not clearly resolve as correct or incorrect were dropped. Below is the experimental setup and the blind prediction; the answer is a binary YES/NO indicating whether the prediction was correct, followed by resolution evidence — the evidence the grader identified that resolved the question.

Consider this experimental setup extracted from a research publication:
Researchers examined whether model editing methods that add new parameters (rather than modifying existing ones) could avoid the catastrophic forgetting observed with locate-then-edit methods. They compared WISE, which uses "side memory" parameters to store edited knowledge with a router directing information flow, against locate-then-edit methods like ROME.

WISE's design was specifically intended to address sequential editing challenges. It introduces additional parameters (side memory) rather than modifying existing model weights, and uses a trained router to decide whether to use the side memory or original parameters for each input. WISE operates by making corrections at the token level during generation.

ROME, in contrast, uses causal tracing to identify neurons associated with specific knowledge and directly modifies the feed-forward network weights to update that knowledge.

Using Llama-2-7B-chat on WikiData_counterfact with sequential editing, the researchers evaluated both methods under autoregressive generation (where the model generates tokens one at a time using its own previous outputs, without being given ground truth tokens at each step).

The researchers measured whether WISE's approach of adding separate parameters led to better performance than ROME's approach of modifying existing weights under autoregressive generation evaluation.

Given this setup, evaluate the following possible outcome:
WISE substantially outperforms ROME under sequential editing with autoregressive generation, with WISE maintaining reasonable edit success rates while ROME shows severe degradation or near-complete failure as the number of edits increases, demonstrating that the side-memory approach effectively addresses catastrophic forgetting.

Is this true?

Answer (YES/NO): YES